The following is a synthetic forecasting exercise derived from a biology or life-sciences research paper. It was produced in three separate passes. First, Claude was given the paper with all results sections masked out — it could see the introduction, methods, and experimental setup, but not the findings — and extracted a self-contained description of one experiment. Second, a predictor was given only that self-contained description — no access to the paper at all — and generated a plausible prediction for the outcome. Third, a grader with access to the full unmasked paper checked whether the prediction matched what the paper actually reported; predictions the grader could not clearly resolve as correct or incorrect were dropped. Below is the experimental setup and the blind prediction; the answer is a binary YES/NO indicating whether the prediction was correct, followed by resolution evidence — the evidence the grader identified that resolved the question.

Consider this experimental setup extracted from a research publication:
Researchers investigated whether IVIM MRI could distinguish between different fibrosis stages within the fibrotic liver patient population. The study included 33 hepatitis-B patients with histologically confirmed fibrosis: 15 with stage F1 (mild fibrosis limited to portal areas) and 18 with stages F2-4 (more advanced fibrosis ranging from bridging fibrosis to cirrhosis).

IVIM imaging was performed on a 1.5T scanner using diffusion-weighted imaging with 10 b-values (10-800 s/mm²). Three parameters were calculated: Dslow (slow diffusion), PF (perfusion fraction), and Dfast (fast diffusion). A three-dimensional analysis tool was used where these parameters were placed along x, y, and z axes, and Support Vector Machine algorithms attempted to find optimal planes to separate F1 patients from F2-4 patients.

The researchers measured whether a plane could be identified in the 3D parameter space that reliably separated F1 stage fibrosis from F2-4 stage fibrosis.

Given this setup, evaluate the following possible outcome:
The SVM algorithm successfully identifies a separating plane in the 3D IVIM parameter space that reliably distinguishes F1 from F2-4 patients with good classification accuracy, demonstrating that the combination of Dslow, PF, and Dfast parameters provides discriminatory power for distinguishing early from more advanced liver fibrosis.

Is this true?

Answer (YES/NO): NO